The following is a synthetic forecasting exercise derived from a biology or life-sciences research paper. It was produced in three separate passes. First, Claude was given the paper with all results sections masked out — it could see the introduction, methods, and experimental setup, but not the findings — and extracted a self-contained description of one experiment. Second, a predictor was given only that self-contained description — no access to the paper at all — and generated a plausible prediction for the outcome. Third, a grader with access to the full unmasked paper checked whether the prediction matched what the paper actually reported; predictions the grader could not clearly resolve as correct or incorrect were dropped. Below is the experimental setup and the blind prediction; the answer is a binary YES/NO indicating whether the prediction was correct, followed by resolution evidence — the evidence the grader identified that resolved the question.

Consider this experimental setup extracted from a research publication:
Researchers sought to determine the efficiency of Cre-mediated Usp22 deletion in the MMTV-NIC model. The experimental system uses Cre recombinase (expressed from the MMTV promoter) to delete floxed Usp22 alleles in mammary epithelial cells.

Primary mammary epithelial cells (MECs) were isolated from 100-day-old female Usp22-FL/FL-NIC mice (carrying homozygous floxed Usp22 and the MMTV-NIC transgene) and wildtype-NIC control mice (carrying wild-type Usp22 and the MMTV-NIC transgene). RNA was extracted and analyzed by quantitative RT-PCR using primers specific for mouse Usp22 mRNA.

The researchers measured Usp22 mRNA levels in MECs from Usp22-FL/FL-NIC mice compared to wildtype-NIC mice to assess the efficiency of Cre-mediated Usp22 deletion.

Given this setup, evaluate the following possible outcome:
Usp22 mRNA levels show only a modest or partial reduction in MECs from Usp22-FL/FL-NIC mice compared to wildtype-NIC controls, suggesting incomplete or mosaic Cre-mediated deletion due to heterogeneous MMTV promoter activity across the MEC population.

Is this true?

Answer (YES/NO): NO